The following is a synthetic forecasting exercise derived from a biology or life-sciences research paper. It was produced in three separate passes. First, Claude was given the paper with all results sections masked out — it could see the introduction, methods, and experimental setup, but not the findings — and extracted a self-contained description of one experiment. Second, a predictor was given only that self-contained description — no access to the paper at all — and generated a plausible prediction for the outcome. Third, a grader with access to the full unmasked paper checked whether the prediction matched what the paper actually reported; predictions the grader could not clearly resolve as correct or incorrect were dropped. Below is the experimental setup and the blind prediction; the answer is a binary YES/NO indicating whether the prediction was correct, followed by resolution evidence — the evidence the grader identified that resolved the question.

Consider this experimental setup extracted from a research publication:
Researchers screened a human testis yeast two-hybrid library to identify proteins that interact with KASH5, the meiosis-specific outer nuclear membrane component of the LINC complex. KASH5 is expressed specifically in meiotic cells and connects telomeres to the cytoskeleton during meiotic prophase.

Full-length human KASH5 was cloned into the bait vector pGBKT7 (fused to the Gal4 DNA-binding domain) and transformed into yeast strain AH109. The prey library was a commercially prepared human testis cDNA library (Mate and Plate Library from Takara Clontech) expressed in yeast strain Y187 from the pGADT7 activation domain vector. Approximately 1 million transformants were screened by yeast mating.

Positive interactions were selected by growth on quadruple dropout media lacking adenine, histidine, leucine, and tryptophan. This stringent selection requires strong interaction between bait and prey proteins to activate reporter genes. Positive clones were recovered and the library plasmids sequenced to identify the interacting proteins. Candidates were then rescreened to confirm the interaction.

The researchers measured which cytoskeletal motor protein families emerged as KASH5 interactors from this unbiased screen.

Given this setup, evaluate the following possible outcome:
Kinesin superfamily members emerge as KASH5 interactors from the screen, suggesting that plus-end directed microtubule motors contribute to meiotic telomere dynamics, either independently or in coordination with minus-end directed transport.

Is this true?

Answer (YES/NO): YES